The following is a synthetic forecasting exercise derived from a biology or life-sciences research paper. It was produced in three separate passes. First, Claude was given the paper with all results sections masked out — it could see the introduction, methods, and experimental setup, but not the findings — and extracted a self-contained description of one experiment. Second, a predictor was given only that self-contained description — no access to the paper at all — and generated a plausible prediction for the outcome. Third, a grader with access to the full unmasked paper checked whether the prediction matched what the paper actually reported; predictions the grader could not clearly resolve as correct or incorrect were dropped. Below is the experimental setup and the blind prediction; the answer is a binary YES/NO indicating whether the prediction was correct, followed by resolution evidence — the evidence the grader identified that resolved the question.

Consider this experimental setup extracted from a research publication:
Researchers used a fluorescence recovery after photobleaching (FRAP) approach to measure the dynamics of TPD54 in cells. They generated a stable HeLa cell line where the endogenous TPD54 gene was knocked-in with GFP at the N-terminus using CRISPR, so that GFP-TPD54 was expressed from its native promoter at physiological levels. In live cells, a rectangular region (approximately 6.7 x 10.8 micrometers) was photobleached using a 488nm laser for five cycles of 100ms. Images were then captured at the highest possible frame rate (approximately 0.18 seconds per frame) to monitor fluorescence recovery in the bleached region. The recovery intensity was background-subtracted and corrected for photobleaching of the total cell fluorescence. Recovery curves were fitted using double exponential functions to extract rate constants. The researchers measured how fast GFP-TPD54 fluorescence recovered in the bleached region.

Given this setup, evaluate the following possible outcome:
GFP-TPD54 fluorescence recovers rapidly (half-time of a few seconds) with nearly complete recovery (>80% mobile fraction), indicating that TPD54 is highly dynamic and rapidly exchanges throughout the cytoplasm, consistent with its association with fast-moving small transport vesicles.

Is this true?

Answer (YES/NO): NO